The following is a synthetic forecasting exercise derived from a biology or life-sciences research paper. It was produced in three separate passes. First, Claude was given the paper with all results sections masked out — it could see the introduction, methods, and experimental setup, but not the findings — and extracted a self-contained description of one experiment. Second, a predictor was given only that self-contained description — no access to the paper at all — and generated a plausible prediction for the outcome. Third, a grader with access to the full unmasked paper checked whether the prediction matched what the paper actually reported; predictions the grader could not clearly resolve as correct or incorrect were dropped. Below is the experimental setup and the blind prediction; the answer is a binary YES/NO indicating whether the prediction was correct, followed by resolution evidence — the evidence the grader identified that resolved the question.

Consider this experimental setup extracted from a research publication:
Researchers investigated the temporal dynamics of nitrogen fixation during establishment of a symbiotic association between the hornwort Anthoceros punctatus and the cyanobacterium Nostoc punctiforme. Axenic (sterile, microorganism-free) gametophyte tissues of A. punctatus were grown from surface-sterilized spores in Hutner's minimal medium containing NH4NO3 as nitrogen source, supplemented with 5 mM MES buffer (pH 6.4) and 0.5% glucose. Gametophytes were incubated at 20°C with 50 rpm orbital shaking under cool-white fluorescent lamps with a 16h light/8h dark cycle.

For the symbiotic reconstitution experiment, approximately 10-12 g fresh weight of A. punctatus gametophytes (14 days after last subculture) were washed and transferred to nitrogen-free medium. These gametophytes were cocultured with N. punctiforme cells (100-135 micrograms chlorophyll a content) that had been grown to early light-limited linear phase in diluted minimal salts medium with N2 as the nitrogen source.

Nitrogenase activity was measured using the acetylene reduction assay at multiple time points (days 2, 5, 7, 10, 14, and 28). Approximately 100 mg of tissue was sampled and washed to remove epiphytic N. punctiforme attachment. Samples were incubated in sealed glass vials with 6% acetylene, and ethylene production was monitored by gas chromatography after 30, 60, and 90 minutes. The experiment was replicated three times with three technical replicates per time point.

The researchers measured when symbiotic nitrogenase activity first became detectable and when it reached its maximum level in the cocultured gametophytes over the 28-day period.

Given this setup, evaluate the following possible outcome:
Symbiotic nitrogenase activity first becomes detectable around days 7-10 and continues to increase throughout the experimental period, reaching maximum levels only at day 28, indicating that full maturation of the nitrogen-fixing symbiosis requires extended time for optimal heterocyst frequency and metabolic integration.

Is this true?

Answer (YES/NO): NO